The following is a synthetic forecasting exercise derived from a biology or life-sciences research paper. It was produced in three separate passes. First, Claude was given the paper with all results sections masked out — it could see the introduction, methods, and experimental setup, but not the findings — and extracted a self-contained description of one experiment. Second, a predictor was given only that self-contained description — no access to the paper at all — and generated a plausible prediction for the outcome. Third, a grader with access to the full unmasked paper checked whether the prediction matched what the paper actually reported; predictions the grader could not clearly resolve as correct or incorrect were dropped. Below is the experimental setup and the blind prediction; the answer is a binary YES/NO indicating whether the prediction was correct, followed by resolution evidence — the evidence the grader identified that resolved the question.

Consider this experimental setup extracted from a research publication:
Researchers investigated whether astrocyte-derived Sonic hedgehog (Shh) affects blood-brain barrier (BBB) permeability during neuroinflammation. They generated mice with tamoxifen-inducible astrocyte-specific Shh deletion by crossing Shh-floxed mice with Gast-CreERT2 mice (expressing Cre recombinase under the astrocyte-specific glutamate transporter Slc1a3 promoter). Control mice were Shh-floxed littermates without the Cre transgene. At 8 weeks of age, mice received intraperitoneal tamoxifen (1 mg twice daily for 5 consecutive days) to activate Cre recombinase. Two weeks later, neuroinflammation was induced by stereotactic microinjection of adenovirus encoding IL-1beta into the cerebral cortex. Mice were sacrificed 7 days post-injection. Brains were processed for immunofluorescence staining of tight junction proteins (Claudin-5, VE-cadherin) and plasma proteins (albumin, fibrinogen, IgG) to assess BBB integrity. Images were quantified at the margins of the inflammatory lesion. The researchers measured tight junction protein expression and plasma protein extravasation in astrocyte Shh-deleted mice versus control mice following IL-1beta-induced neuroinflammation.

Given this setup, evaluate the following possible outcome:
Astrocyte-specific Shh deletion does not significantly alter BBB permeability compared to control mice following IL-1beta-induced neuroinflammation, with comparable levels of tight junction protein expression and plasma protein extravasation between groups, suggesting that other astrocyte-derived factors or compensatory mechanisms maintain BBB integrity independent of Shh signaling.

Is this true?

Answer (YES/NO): NO